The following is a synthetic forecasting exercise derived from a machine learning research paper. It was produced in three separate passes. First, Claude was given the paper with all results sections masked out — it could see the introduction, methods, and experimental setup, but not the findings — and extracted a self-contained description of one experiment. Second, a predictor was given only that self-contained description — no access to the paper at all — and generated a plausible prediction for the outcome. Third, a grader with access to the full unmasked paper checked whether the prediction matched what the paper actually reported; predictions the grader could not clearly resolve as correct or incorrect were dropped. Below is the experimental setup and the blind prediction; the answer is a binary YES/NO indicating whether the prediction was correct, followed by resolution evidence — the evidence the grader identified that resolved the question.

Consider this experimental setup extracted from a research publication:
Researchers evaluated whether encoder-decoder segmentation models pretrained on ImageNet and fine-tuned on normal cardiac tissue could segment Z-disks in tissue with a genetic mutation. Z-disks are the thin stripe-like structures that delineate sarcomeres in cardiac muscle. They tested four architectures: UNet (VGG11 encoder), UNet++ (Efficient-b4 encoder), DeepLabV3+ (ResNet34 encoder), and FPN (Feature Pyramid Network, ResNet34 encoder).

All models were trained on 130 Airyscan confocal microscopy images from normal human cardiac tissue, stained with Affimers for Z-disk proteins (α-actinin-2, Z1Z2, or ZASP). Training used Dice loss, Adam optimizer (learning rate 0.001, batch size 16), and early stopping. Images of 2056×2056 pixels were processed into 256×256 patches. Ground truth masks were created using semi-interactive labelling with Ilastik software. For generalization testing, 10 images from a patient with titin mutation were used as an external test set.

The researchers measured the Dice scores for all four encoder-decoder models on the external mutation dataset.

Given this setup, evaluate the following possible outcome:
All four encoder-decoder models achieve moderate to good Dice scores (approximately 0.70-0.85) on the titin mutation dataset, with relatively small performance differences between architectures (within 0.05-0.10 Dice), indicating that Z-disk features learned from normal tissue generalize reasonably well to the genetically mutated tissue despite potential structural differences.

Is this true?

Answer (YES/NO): NO